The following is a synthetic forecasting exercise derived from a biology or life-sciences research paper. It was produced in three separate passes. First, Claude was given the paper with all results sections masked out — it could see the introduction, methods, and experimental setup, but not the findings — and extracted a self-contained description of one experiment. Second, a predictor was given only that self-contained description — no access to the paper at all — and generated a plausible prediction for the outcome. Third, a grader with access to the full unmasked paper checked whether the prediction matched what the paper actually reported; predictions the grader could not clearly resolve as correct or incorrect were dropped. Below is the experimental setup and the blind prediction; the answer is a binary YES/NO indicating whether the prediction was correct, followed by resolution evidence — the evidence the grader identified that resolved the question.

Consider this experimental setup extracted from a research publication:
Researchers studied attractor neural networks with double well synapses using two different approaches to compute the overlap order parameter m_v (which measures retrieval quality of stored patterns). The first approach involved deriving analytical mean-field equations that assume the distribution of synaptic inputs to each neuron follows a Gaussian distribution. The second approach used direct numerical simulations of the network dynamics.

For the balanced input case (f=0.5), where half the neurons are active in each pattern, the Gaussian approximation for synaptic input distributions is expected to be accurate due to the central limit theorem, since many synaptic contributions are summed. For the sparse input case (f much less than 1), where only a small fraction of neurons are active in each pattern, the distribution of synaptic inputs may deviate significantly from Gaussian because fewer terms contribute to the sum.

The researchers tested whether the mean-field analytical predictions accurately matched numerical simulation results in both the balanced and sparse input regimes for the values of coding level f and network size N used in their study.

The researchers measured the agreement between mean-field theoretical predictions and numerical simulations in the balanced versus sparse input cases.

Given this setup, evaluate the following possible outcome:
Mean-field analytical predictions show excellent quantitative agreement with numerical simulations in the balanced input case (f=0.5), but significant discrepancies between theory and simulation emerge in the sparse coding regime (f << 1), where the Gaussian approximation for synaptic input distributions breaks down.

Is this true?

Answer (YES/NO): NO